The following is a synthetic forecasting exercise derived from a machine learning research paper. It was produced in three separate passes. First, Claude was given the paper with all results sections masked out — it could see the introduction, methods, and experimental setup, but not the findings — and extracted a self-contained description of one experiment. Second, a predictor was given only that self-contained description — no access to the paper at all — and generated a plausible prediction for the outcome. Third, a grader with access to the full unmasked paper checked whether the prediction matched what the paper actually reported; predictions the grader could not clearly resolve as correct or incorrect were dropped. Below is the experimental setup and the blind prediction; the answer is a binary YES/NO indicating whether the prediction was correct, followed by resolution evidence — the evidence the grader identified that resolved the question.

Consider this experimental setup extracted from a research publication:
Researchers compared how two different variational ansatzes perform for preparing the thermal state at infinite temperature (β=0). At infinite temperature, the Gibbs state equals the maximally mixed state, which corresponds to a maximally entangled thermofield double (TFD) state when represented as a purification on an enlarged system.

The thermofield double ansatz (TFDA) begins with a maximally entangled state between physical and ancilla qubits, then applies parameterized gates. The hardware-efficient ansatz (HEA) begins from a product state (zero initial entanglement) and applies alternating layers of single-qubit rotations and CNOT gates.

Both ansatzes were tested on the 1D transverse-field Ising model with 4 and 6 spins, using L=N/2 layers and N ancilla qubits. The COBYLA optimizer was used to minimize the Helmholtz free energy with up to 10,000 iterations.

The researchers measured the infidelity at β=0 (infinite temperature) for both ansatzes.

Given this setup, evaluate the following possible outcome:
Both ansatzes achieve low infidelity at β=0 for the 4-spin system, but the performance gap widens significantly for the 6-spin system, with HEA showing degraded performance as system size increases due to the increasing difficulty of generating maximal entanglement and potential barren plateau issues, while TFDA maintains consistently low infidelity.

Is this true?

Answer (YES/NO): NO